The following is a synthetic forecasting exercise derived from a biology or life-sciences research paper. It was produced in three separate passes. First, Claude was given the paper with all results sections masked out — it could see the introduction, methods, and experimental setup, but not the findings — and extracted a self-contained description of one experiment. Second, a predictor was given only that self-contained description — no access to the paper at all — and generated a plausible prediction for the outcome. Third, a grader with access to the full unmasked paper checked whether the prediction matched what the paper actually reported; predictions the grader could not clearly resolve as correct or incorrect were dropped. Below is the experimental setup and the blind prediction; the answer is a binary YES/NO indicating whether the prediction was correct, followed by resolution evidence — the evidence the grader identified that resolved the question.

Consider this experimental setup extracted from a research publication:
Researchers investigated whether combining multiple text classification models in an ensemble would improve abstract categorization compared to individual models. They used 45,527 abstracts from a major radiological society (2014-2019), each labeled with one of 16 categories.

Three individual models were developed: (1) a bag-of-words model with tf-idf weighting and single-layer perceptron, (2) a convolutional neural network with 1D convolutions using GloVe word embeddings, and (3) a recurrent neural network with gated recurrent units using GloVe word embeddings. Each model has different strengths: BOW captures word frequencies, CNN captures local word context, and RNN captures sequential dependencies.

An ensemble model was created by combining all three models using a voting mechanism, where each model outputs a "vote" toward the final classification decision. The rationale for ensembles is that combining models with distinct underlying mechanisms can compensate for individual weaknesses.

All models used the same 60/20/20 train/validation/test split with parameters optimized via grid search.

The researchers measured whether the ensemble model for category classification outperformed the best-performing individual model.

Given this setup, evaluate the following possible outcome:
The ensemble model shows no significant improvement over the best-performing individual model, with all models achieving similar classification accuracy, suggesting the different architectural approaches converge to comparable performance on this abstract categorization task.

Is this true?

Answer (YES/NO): NO